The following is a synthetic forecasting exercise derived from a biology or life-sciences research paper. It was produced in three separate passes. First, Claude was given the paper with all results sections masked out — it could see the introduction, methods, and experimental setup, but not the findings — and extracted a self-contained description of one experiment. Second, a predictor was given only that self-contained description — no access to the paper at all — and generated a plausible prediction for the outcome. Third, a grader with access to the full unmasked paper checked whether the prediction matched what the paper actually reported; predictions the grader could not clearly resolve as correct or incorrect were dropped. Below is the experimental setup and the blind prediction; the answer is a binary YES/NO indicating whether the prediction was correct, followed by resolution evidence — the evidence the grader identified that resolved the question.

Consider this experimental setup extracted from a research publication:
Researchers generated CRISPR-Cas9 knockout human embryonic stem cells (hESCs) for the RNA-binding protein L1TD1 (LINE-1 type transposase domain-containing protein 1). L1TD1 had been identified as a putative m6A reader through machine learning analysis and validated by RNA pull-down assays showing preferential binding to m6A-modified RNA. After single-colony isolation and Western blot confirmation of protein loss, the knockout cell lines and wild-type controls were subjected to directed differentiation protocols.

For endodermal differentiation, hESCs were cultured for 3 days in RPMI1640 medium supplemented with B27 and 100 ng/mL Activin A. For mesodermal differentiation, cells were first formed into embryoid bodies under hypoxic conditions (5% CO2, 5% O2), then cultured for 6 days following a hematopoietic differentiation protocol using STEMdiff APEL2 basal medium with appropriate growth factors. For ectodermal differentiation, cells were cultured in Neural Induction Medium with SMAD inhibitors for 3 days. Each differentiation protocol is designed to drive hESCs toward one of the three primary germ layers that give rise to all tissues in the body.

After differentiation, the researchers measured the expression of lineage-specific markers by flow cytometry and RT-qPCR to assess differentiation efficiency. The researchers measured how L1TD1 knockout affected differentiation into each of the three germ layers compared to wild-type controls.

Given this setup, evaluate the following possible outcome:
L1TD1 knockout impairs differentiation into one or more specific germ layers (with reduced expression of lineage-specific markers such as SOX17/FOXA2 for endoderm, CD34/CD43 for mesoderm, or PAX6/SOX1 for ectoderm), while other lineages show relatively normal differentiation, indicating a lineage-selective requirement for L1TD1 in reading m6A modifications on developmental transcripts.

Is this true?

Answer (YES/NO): NO